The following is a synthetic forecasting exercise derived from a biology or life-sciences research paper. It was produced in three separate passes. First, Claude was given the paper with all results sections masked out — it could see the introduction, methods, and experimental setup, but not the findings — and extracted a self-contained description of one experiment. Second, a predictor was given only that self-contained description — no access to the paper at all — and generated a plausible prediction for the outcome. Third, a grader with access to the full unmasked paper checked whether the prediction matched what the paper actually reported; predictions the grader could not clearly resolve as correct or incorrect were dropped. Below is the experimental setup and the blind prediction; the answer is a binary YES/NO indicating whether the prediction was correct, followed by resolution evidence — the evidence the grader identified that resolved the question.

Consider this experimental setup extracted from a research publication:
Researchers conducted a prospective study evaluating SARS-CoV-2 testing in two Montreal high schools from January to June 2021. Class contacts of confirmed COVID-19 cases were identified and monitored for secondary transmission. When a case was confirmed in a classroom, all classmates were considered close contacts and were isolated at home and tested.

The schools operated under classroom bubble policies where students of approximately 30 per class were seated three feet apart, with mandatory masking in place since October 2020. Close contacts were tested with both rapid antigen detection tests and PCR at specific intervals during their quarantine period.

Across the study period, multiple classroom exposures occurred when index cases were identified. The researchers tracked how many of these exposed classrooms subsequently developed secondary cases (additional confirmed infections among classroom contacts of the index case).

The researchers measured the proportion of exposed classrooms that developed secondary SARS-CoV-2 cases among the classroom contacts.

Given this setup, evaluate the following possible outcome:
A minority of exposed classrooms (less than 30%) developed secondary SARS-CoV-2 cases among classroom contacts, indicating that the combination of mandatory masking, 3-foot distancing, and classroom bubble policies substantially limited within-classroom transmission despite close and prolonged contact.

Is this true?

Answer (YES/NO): YES